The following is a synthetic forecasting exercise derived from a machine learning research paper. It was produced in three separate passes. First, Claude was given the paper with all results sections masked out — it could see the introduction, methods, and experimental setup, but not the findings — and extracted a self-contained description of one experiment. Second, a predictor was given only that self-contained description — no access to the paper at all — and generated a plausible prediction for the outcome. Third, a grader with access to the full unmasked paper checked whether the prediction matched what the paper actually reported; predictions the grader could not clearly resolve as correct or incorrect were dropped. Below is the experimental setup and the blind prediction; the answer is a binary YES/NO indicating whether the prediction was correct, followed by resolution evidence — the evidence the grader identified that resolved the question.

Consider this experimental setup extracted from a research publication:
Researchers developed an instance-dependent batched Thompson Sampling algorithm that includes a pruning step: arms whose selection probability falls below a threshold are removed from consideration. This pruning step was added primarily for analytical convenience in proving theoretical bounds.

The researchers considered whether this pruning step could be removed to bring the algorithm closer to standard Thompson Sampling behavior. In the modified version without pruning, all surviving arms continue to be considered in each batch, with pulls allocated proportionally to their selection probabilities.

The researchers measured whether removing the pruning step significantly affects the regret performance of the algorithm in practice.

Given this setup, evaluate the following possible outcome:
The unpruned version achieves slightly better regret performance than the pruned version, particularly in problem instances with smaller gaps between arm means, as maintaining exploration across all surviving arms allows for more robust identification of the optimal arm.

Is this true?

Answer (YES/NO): NO